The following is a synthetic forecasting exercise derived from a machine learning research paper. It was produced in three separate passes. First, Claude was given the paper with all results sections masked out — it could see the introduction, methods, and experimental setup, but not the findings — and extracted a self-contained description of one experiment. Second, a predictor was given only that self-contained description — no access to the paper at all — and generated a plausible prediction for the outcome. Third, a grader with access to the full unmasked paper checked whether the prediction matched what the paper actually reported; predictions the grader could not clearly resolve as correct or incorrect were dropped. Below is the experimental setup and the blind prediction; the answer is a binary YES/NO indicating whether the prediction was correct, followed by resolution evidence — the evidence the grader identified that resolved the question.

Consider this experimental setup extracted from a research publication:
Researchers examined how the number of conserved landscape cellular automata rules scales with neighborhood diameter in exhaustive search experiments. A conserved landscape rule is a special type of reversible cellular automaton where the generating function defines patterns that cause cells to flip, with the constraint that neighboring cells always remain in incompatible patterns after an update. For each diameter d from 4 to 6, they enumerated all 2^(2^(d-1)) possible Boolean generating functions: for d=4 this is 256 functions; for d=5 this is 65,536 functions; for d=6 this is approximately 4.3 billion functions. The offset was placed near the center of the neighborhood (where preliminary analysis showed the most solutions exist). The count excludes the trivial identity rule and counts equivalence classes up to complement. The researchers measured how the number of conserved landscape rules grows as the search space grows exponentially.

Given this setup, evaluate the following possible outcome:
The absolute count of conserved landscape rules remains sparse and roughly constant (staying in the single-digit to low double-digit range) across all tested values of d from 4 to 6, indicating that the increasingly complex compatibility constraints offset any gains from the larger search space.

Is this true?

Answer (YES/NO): NO